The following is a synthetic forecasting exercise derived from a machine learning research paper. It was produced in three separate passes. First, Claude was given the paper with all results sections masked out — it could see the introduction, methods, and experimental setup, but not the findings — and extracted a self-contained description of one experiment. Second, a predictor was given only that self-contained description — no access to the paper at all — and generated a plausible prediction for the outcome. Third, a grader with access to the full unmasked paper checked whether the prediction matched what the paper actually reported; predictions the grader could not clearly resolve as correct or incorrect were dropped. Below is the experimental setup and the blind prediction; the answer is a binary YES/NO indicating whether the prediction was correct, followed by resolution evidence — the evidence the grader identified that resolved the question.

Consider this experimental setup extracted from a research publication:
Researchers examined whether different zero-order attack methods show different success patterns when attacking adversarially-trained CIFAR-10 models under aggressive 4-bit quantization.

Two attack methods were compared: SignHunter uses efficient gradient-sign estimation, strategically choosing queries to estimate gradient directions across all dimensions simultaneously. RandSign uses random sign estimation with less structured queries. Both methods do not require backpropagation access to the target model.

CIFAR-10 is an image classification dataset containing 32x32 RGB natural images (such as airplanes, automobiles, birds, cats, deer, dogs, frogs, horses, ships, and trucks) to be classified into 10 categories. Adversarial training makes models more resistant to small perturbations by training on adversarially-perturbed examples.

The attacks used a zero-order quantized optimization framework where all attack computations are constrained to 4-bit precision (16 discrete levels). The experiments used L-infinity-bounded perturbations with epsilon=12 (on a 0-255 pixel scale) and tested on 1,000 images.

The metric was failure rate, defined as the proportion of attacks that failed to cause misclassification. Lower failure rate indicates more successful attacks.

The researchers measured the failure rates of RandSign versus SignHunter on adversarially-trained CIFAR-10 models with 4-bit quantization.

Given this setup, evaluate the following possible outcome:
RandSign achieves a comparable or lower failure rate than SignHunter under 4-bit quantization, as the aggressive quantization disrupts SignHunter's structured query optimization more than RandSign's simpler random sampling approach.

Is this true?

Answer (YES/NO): NO